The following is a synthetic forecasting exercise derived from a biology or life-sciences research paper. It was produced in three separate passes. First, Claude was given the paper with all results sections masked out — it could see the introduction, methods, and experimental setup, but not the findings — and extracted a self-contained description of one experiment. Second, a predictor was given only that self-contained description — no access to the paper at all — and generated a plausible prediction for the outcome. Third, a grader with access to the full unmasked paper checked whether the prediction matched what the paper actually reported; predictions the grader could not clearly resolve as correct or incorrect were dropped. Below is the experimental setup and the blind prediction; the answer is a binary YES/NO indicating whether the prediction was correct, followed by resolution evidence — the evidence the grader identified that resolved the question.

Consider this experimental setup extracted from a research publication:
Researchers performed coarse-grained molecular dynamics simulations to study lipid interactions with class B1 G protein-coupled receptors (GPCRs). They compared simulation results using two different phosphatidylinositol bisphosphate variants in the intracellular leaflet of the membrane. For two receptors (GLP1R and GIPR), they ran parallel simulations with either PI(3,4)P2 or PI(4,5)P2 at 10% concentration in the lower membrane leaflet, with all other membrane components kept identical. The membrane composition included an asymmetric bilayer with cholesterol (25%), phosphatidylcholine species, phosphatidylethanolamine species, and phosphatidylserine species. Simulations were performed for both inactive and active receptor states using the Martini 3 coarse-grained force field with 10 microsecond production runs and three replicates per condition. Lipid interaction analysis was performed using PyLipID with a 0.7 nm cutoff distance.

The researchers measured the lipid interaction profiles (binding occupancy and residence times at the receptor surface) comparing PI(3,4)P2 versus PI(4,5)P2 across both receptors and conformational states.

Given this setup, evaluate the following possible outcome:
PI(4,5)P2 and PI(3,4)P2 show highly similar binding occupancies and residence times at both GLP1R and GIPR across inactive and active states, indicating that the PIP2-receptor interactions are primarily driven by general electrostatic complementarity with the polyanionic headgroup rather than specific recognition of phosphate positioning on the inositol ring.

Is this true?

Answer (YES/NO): NO